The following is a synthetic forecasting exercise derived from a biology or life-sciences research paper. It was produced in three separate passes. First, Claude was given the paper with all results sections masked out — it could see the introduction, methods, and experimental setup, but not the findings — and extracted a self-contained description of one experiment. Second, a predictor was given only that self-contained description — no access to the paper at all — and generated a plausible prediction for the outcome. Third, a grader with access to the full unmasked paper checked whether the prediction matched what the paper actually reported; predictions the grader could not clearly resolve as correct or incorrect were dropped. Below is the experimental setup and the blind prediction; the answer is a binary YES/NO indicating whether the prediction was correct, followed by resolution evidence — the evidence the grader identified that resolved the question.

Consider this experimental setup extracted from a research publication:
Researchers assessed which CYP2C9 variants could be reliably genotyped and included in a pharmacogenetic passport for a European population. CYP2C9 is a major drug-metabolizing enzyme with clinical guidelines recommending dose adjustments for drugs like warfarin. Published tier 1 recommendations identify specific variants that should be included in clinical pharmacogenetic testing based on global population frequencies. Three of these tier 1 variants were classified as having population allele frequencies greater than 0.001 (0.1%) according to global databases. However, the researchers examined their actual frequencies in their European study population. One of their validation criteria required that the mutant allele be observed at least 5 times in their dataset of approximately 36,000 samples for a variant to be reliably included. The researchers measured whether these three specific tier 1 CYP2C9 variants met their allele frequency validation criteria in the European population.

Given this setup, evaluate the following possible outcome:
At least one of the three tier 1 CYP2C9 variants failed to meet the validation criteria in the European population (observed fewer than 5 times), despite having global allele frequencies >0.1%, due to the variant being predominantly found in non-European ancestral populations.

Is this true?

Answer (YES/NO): NO